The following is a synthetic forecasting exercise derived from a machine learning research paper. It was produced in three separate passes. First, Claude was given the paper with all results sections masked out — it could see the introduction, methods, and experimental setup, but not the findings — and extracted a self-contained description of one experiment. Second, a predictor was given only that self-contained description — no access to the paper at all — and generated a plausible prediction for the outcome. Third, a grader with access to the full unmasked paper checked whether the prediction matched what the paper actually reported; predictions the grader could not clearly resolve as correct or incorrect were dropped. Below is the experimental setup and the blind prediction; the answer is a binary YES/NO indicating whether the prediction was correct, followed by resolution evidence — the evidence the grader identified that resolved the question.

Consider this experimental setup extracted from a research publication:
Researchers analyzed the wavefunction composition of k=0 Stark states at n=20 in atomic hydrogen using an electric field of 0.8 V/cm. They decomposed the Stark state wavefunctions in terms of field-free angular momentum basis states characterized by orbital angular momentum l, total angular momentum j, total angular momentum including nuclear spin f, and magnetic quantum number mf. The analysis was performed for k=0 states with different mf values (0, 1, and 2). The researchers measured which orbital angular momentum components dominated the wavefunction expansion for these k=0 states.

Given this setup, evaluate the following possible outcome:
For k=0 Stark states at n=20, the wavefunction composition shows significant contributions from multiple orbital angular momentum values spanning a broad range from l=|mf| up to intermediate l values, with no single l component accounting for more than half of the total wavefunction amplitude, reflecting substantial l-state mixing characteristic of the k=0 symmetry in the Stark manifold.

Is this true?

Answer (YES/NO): NO